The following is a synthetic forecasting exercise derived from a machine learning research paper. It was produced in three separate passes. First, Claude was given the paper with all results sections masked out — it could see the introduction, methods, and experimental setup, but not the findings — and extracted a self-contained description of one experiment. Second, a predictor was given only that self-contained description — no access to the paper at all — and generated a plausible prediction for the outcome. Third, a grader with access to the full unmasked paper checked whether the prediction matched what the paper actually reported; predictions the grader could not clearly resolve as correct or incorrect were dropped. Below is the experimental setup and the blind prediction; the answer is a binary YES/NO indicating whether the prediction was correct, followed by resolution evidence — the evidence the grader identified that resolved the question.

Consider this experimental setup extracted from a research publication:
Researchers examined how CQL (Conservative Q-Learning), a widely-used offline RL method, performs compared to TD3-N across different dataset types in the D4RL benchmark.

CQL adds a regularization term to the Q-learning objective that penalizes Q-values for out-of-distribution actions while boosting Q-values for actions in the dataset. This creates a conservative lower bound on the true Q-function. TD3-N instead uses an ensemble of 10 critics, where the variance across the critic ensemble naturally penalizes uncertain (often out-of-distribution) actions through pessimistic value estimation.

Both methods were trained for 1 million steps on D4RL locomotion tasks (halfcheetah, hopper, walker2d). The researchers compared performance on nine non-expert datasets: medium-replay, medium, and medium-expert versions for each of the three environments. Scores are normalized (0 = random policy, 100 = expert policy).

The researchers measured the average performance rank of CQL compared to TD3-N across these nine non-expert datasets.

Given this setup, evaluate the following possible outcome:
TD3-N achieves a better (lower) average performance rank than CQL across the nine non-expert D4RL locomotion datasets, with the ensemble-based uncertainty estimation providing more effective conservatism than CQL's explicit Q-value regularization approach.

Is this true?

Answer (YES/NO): YES